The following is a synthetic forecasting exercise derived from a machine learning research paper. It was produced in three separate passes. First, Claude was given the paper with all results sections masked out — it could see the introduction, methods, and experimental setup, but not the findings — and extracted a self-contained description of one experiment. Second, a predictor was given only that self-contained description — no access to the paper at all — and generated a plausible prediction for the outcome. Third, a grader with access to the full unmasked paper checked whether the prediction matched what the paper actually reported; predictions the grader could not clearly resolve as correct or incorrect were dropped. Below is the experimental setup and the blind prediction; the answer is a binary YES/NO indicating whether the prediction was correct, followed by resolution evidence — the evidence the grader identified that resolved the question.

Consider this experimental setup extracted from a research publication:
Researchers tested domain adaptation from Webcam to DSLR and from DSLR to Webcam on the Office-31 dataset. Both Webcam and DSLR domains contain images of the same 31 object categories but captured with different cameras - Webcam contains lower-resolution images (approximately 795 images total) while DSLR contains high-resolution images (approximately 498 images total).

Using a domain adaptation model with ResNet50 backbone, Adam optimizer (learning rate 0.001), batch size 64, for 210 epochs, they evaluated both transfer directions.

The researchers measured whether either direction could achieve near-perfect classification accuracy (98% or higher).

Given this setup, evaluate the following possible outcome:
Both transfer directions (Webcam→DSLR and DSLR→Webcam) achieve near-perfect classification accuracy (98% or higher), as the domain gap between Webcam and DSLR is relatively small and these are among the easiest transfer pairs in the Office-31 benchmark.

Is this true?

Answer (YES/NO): YES